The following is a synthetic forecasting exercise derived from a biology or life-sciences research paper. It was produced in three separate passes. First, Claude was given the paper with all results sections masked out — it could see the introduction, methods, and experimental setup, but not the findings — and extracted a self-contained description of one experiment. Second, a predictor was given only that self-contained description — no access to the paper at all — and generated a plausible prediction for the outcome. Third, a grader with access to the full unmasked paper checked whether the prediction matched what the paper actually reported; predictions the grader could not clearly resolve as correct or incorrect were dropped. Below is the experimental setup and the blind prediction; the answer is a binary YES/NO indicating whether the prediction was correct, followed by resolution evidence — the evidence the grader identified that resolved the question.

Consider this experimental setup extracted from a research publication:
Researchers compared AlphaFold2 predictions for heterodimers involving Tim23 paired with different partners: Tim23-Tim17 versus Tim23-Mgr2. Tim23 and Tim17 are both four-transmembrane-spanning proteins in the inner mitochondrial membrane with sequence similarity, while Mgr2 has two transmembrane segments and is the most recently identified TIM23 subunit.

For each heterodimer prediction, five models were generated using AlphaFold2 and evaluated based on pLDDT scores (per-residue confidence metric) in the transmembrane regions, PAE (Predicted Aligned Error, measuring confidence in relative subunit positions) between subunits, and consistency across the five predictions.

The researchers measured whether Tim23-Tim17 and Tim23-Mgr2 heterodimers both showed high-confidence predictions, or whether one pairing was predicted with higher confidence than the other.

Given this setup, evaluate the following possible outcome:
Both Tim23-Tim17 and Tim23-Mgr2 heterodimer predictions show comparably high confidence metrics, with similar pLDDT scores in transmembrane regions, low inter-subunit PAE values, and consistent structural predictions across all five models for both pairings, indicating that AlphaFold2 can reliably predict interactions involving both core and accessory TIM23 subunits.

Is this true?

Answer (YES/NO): NO